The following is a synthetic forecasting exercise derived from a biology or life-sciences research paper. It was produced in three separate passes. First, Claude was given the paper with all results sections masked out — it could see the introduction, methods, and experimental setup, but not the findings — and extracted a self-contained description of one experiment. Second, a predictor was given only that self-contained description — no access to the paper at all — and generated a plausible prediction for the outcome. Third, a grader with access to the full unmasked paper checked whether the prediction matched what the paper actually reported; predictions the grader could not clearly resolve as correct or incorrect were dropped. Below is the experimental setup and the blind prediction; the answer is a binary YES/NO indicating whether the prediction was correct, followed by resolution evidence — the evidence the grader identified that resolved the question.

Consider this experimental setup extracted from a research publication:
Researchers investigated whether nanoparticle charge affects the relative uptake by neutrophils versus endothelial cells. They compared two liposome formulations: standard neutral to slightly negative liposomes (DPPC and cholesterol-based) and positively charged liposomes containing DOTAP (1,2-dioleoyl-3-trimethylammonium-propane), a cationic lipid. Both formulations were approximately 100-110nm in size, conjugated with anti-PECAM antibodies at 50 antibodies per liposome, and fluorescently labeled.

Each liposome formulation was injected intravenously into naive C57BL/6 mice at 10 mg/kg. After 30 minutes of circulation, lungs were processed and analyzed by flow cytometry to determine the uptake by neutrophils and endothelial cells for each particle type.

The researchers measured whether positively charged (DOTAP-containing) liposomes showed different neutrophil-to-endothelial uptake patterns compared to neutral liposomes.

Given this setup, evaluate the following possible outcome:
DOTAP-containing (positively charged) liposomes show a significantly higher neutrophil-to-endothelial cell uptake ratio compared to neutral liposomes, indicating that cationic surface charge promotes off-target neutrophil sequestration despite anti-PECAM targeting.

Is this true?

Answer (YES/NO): NO